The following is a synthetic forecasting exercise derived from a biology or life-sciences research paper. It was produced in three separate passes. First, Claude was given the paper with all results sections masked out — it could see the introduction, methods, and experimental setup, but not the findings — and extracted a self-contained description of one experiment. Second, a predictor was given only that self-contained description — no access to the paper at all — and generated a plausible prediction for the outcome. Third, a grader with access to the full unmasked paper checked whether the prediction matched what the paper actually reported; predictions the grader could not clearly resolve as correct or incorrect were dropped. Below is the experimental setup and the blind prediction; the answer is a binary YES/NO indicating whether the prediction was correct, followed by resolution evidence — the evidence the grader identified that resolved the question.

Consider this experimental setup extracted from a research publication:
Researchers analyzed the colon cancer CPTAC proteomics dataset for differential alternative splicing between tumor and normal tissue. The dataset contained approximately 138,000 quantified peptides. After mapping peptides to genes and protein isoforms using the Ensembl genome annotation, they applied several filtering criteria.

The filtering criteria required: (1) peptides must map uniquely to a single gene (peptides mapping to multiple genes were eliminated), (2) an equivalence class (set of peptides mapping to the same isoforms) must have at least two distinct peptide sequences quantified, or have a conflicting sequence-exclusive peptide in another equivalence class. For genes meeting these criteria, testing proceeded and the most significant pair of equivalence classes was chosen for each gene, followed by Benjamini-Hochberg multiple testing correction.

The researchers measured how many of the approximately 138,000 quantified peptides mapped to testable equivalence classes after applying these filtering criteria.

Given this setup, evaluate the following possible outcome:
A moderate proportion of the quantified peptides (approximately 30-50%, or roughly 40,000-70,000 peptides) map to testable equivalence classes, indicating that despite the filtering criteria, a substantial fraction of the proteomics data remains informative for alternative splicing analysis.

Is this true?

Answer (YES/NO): YES